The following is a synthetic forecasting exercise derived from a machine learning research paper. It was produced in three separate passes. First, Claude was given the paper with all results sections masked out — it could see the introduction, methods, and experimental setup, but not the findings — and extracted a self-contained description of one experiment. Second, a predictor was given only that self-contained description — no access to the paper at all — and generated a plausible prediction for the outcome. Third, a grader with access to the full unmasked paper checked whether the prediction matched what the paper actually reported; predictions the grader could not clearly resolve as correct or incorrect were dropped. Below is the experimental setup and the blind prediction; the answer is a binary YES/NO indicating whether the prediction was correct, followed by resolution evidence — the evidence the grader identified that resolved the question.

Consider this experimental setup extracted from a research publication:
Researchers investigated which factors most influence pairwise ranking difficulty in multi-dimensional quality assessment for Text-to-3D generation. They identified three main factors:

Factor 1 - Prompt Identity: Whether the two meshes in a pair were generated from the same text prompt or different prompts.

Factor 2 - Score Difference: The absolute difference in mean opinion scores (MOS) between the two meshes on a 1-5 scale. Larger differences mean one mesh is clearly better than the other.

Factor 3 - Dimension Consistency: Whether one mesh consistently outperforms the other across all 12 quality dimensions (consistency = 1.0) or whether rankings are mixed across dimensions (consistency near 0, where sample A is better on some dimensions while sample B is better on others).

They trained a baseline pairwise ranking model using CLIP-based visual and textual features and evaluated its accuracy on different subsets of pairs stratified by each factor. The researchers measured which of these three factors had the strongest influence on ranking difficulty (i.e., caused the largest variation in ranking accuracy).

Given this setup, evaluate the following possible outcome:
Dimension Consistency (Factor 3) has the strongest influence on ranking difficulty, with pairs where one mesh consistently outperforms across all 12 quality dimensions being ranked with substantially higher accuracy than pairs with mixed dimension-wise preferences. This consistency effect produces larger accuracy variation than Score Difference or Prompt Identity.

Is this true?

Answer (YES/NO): NO